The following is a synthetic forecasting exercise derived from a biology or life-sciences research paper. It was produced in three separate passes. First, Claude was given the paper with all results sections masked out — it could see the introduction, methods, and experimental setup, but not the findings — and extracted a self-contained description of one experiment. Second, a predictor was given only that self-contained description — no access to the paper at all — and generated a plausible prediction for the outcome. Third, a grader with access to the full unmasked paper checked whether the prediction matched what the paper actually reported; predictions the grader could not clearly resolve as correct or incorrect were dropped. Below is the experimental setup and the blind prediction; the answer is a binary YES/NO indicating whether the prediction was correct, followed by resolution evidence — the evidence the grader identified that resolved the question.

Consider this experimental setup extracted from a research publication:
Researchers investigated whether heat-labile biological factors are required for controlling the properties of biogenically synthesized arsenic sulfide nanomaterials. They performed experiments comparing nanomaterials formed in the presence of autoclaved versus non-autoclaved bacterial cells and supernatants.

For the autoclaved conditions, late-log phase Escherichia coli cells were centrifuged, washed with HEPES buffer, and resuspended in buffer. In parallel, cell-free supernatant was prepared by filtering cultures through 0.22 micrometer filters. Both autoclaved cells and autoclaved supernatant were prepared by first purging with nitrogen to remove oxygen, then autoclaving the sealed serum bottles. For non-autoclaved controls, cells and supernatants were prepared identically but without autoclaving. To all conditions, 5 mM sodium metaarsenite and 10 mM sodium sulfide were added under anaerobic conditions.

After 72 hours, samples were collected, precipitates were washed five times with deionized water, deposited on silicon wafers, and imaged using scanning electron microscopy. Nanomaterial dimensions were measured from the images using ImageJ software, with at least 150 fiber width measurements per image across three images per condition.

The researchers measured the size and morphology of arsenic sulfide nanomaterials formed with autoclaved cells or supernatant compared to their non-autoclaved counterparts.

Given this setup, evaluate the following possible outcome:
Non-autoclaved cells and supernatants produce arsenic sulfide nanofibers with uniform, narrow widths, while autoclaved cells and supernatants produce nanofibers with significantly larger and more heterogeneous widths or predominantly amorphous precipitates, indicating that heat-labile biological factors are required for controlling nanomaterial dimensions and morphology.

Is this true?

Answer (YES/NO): NO